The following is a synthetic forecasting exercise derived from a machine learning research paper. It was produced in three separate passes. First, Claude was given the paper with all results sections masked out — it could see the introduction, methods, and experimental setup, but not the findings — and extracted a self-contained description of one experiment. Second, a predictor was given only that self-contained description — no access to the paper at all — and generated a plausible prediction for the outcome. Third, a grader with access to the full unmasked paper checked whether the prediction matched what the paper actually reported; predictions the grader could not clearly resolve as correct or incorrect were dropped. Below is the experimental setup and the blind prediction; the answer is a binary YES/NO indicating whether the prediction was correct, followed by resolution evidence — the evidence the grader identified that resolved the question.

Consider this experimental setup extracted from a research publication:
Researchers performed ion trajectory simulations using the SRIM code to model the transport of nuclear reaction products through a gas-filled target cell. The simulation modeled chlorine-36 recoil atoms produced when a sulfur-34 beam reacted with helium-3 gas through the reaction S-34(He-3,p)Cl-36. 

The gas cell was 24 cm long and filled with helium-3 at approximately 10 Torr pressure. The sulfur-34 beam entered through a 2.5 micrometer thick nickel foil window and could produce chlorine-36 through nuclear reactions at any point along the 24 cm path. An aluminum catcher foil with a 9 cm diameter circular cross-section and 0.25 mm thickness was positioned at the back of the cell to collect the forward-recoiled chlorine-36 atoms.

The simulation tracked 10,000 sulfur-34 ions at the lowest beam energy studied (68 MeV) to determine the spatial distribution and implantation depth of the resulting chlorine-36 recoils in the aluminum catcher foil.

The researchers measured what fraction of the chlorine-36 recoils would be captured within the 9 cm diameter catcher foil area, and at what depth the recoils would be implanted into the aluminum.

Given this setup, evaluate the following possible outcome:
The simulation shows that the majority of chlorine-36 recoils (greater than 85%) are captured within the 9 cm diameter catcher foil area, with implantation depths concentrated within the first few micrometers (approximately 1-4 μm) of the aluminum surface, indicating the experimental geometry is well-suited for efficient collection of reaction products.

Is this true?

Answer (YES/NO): NO